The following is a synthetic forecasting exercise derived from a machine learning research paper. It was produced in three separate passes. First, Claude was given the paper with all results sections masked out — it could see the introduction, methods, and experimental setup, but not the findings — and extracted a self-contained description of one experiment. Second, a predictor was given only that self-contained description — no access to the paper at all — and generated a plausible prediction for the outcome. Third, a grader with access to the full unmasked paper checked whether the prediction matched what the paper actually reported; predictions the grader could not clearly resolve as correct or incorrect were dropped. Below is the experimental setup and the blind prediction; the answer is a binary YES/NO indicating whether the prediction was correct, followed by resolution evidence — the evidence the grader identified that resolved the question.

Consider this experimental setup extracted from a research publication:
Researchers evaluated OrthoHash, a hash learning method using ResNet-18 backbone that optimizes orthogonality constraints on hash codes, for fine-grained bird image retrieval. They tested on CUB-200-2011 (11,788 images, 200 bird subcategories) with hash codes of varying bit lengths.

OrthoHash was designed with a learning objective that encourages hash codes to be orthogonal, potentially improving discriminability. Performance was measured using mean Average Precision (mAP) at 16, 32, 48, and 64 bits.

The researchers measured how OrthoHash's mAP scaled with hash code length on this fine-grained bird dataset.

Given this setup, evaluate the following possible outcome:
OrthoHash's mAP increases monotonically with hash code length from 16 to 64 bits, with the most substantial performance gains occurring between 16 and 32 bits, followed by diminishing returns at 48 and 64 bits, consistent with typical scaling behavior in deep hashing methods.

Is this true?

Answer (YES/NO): YES